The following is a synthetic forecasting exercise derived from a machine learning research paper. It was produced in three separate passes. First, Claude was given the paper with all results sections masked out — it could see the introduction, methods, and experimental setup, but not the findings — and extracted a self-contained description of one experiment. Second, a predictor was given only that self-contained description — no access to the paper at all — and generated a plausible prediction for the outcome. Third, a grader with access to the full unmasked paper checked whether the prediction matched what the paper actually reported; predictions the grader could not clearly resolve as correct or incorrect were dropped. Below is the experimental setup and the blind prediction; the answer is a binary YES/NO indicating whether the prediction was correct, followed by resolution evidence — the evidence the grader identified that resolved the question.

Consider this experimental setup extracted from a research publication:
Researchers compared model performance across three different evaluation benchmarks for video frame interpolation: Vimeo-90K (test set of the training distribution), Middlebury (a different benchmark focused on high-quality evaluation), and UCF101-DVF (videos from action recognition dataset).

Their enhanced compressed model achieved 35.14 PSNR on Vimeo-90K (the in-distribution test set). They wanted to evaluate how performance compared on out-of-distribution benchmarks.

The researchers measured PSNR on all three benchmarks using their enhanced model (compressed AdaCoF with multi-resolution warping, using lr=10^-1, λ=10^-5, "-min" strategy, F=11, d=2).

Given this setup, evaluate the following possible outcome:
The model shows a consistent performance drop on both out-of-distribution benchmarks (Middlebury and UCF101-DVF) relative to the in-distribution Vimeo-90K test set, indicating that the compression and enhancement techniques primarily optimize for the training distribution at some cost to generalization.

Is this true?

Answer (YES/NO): NO